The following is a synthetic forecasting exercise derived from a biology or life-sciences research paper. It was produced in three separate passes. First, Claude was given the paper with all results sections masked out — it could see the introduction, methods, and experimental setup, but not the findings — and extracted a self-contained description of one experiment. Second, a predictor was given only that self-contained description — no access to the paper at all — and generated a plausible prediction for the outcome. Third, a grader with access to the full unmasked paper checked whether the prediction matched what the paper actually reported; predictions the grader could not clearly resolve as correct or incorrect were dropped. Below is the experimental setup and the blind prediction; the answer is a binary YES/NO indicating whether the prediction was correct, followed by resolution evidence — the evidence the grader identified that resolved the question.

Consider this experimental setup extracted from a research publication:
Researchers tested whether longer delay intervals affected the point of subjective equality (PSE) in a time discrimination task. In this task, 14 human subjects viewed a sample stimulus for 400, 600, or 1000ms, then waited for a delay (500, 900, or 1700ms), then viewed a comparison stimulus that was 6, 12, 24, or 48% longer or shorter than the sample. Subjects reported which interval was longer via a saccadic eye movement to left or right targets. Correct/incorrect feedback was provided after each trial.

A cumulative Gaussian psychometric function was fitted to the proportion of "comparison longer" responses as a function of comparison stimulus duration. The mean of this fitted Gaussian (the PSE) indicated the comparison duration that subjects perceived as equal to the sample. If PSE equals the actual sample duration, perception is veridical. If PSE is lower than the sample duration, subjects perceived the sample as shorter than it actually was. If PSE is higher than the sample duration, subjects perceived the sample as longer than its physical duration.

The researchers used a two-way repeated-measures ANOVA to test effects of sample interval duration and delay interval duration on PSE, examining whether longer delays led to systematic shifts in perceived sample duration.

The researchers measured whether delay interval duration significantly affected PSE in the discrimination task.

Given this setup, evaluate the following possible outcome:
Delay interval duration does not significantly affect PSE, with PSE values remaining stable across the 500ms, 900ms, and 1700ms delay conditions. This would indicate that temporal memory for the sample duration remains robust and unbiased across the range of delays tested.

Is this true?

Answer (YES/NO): YES